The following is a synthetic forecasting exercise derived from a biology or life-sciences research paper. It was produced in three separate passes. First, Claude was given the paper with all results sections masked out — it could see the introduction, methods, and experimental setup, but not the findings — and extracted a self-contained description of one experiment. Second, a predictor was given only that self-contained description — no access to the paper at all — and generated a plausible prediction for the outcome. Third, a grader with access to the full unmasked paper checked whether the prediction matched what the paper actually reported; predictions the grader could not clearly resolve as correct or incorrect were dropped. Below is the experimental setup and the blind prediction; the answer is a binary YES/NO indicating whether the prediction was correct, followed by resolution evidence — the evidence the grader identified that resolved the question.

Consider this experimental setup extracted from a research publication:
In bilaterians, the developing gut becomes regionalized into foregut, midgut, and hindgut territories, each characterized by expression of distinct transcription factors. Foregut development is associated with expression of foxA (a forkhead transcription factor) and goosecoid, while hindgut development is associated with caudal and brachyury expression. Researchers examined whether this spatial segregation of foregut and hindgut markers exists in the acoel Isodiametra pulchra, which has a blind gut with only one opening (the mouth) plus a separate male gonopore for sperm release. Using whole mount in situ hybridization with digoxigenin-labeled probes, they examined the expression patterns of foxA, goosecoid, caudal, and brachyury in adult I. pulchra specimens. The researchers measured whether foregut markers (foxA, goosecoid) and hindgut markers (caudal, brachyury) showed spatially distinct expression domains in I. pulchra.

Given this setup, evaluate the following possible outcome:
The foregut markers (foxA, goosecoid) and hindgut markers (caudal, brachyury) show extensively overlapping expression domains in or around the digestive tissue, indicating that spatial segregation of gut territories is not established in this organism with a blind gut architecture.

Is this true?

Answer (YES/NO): NO